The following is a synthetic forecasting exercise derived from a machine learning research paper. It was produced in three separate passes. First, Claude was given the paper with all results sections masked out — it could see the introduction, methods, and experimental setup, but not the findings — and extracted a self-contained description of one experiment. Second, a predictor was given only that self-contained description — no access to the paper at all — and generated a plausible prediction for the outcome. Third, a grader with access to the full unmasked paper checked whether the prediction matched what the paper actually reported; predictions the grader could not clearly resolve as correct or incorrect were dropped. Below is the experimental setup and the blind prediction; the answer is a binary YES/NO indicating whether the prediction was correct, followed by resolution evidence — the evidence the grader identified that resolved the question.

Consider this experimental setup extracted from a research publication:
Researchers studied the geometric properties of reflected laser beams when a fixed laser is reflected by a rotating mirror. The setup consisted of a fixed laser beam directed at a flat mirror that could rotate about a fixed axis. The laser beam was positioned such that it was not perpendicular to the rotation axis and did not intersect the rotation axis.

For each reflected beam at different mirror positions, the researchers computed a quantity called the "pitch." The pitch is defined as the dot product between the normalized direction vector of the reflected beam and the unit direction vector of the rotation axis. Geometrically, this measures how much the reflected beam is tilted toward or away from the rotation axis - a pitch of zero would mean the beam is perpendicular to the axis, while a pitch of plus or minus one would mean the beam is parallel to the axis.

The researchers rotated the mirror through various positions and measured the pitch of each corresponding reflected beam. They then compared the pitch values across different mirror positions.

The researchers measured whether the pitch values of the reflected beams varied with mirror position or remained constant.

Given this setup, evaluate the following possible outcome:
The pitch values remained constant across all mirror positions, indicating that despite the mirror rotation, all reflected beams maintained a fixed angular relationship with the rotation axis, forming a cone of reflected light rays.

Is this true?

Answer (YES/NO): YES